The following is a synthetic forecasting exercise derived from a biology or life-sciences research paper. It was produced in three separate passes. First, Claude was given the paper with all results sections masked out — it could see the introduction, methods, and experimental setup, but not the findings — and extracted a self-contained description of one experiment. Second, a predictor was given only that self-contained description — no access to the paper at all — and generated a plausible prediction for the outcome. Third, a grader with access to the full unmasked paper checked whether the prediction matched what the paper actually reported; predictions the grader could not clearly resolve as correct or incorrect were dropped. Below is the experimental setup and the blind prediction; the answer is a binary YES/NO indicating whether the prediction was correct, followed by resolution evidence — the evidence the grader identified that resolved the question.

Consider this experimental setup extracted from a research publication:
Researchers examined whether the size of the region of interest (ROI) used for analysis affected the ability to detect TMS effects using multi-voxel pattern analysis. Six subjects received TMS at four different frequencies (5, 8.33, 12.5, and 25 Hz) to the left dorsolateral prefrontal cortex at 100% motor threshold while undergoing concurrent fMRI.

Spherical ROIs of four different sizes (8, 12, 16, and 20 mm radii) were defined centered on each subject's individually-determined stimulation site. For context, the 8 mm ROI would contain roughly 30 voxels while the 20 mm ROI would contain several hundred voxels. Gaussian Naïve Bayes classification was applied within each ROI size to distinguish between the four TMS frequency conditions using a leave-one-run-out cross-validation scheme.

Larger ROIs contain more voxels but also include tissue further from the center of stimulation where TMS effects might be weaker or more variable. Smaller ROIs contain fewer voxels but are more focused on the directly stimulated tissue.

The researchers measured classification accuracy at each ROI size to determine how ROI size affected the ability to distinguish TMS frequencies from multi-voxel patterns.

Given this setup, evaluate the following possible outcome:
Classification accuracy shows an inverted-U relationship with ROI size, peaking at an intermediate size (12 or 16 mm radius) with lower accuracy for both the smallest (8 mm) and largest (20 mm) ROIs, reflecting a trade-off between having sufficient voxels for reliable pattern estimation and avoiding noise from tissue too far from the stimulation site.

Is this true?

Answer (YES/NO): NO